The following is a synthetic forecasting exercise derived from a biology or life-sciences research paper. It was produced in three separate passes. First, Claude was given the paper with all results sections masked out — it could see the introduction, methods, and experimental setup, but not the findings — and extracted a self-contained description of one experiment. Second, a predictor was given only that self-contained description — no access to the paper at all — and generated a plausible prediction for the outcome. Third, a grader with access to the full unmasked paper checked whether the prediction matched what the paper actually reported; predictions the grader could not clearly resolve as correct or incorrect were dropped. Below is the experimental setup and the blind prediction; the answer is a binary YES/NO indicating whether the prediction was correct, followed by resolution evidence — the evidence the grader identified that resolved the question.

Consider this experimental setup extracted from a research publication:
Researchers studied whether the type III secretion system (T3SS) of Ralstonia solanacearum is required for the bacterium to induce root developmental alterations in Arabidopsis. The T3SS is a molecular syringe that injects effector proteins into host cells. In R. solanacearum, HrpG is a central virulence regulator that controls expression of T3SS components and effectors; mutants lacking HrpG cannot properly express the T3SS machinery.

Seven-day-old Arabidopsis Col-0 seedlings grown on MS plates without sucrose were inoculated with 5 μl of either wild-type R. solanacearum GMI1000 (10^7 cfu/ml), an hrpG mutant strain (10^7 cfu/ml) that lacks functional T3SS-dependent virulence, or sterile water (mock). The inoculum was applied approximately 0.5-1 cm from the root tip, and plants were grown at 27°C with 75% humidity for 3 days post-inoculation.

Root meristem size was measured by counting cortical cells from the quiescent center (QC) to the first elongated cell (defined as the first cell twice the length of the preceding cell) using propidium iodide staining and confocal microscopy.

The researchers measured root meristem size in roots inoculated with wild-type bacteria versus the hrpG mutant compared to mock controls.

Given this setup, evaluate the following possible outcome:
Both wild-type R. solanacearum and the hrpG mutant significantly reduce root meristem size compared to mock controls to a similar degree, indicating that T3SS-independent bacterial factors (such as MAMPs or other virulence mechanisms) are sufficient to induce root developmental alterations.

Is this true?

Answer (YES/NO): NO